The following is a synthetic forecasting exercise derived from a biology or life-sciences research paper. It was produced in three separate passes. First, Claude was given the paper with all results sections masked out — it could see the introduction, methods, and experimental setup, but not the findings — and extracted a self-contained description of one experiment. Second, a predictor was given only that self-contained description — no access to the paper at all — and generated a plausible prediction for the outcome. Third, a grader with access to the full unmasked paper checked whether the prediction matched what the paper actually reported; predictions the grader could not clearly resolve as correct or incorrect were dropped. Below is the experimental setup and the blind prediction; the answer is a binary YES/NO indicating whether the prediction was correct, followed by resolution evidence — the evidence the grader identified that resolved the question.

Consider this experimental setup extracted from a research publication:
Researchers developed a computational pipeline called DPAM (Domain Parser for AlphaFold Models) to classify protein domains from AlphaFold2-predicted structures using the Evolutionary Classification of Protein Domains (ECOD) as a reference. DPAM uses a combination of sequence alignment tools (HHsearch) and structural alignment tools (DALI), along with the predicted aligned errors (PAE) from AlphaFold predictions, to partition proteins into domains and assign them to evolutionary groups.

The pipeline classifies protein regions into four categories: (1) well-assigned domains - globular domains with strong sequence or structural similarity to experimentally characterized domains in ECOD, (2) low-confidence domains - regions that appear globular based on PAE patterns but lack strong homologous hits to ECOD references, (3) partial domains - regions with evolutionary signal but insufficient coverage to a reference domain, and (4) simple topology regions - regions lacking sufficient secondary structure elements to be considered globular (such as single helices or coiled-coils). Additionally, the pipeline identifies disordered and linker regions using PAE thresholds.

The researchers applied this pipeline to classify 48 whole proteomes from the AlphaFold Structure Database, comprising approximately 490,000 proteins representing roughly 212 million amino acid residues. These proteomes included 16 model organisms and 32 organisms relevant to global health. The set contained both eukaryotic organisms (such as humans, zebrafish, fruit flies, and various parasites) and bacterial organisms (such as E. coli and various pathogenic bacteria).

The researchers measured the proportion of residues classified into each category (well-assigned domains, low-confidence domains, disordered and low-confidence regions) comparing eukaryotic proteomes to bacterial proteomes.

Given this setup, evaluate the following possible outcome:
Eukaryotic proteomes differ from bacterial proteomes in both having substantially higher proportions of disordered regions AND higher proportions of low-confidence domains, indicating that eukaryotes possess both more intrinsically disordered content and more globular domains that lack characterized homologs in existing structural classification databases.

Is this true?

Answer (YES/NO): YES